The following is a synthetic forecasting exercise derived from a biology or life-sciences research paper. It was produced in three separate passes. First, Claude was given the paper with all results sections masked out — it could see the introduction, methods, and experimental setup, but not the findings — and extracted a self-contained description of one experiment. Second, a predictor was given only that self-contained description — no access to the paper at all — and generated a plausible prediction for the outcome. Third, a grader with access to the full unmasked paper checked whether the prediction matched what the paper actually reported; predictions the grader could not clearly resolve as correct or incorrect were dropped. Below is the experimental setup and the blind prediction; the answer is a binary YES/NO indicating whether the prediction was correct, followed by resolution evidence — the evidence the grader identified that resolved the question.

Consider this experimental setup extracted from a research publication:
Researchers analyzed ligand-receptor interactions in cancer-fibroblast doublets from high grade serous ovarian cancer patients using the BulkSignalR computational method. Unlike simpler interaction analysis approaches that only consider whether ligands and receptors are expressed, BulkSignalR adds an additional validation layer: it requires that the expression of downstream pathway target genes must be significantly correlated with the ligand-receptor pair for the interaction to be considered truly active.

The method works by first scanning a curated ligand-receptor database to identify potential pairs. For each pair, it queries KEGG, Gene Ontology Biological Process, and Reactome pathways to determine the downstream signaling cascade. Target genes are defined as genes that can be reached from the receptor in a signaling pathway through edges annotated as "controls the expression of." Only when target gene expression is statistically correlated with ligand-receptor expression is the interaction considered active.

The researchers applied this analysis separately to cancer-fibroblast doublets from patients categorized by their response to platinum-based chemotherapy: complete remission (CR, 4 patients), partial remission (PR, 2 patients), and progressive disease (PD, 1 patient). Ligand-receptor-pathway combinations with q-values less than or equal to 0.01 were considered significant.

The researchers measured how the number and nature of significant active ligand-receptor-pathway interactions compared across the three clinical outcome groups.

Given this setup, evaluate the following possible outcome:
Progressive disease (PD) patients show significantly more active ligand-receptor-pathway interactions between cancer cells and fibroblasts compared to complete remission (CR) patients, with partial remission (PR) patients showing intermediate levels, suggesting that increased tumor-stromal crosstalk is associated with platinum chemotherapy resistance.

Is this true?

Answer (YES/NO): NO